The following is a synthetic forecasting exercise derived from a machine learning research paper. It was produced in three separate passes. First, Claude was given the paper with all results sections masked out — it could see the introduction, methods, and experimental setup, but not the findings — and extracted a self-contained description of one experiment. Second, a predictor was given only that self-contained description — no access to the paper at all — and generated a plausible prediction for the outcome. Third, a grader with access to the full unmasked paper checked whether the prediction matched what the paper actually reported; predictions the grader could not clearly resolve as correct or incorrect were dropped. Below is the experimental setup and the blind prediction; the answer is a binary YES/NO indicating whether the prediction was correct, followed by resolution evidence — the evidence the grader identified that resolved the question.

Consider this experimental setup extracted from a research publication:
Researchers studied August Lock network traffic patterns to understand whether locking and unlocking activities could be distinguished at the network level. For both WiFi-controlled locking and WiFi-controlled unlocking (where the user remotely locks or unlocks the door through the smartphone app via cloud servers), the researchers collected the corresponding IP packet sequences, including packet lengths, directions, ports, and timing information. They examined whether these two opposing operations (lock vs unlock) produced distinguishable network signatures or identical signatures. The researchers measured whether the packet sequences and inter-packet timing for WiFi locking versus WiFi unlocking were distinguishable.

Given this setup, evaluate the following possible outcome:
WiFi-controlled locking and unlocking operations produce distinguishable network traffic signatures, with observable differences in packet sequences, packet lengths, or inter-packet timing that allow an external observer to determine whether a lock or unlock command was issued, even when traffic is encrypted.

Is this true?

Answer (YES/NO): NO